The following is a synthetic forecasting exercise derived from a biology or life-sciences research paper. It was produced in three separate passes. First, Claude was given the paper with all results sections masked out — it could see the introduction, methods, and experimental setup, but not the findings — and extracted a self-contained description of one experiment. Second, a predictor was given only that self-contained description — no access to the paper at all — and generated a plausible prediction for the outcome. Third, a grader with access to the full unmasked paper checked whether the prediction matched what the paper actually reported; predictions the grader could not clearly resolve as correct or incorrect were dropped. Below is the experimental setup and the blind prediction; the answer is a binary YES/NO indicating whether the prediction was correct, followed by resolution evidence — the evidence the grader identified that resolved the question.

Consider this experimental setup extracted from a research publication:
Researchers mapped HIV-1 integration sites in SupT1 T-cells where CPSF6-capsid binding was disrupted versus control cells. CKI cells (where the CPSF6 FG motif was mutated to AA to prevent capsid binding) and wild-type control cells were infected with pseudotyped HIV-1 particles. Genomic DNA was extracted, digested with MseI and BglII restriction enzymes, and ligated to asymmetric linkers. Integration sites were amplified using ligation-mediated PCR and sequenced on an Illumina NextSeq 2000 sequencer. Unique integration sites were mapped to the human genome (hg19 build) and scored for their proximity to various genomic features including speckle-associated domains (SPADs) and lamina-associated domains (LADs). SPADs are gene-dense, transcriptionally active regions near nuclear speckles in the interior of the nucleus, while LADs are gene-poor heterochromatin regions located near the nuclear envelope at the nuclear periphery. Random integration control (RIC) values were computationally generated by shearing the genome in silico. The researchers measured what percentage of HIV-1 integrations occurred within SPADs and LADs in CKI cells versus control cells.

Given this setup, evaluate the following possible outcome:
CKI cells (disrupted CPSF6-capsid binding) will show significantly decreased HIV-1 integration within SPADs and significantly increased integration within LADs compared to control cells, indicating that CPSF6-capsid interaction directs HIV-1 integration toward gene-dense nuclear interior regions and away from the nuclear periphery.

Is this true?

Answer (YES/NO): YES